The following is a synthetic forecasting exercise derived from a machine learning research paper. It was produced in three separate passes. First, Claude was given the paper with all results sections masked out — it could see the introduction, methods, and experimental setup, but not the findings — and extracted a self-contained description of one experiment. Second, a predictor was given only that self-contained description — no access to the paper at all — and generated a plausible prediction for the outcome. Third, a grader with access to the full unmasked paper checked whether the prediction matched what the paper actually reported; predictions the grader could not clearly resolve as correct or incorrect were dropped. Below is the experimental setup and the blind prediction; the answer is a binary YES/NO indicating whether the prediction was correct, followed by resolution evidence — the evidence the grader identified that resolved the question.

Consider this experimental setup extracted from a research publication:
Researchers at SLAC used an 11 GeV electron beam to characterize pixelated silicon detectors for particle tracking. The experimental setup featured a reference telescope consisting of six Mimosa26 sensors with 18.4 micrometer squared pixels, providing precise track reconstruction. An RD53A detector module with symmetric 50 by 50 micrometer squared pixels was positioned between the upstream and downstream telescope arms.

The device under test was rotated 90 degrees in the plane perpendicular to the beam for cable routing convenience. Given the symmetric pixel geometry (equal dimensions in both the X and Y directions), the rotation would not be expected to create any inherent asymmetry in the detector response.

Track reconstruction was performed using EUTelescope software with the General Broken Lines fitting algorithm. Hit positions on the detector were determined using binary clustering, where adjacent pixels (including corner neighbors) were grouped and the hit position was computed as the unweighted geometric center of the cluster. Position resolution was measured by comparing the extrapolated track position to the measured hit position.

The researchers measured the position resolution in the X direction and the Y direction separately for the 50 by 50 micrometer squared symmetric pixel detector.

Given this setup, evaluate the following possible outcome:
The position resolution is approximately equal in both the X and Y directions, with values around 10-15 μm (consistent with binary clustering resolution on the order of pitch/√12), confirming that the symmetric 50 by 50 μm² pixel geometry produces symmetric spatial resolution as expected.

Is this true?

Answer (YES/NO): YES